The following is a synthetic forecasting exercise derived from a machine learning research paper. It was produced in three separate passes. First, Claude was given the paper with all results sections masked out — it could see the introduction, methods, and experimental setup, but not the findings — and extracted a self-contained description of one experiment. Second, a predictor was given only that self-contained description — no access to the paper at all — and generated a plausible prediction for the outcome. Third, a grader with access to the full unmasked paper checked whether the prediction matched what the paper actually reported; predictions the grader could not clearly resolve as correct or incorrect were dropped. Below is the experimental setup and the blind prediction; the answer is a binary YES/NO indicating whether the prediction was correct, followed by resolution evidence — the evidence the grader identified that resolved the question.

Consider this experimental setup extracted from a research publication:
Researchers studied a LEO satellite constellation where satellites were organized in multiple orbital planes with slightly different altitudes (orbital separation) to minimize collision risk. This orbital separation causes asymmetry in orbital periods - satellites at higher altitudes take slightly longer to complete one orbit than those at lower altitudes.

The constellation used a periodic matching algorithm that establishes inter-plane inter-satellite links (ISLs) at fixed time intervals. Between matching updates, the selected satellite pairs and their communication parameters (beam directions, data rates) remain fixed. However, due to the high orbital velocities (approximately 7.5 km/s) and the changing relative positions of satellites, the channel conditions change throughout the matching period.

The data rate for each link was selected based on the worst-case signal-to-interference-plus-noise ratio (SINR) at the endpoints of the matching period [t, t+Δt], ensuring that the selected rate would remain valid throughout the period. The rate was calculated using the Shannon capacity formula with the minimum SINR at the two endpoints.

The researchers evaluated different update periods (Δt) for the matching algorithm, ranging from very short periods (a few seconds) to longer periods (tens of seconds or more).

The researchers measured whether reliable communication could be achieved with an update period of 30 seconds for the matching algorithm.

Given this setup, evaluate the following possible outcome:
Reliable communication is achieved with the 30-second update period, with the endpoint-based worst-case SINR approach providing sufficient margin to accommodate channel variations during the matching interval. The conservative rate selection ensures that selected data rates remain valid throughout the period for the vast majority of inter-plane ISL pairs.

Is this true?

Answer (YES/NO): YES